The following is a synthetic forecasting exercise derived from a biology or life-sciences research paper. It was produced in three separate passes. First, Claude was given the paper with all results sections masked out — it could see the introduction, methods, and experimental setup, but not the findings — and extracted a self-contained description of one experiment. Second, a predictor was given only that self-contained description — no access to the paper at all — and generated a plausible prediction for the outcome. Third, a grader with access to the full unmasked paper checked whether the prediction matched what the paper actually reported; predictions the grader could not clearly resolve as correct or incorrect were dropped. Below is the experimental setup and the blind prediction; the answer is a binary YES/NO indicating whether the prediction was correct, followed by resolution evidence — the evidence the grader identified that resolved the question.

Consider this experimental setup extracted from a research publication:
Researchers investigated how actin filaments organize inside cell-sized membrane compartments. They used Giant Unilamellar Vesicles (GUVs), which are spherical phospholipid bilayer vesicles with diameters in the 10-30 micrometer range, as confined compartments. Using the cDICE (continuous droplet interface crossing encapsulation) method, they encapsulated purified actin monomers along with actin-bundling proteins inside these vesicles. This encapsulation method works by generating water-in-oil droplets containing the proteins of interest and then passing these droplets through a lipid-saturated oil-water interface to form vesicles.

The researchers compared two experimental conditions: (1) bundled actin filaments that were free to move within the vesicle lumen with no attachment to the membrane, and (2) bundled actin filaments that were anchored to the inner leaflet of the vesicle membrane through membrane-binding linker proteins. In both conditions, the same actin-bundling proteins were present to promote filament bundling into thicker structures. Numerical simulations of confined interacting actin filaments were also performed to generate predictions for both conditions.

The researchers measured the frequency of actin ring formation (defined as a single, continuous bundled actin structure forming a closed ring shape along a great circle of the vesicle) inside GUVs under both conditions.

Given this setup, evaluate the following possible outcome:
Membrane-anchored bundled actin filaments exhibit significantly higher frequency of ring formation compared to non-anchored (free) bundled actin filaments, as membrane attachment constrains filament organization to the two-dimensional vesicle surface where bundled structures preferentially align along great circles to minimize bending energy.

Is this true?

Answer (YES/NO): YES